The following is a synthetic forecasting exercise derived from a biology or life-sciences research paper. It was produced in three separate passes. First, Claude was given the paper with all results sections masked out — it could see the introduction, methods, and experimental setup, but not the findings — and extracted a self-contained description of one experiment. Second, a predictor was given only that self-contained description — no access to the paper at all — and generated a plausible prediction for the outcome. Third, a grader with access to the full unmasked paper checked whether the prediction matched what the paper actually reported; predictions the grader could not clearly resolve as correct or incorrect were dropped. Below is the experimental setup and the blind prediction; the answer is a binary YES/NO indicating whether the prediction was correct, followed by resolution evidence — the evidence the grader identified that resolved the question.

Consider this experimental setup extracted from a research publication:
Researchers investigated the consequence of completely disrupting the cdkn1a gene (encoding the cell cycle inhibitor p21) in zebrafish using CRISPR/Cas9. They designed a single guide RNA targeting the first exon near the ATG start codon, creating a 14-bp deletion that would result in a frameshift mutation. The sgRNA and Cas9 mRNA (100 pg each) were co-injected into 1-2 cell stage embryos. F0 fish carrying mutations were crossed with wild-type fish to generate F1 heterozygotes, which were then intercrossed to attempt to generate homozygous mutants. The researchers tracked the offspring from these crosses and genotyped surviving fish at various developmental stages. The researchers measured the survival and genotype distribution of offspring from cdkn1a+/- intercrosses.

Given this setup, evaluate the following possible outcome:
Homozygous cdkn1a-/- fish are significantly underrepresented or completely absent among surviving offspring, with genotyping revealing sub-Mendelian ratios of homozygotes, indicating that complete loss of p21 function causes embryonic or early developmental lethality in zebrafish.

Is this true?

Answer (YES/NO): NO